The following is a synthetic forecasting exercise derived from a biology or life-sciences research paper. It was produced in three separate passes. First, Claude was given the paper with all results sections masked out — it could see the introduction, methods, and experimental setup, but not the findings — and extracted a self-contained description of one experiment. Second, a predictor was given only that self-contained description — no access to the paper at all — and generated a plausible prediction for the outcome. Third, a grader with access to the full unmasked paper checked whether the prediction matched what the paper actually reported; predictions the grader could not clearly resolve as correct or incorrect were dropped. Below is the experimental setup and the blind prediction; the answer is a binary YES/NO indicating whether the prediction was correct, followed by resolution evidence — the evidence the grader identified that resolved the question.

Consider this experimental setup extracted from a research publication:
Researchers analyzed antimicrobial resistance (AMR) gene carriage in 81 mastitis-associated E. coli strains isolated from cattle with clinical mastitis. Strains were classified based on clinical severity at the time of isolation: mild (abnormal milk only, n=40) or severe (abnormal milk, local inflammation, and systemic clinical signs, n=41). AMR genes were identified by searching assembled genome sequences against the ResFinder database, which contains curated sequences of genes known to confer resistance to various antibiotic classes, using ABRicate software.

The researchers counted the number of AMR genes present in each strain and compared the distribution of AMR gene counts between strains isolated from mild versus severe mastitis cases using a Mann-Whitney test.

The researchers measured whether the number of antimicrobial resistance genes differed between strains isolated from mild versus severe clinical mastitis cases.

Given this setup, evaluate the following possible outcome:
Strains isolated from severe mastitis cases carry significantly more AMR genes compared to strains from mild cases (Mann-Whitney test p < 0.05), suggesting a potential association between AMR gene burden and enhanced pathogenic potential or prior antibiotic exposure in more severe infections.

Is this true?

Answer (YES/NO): NO